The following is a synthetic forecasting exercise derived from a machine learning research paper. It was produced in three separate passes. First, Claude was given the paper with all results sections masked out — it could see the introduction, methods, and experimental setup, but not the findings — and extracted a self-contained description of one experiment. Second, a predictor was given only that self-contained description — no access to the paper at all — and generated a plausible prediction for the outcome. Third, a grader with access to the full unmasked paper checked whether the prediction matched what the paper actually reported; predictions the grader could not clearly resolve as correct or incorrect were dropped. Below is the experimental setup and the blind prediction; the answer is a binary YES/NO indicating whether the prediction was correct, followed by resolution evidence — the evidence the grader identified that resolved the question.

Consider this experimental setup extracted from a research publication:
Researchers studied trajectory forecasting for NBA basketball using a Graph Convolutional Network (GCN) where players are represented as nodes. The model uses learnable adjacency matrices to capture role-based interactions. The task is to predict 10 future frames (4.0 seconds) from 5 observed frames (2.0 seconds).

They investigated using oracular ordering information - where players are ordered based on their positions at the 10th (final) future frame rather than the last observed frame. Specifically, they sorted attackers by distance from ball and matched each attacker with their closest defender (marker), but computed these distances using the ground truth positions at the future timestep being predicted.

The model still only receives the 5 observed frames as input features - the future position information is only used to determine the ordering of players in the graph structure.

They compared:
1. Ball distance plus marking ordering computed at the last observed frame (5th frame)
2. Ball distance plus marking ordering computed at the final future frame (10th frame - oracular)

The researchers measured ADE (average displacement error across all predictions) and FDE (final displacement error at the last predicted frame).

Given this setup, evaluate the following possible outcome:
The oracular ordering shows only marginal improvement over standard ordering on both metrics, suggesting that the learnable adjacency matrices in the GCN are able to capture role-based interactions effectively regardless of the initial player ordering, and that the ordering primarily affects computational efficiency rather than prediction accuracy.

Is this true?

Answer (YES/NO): NO